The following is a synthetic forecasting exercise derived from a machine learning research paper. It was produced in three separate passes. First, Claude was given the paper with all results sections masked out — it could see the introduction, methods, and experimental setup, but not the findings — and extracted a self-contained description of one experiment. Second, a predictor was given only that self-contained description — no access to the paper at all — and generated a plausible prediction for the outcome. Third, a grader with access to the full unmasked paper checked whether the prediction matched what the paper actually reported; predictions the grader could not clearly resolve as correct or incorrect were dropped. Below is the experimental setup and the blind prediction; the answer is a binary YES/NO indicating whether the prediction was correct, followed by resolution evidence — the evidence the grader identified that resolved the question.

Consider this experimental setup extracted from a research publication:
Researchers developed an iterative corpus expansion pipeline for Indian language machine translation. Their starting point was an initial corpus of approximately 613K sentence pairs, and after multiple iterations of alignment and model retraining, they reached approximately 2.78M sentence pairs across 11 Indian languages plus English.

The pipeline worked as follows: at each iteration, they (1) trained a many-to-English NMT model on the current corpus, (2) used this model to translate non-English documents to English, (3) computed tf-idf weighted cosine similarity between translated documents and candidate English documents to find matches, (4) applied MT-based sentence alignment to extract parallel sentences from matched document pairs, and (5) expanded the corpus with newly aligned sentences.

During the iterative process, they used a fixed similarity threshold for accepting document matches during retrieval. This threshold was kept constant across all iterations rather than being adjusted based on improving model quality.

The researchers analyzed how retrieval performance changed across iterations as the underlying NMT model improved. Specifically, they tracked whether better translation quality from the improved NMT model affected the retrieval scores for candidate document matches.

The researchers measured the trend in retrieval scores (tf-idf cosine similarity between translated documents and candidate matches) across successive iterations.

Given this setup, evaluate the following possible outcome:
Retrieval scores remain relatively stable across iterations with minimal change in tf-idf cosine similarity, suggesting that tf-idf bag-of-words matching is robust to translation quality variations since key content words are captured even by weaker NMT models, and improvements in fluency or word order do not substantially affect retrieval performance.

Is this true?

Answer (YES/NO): NO